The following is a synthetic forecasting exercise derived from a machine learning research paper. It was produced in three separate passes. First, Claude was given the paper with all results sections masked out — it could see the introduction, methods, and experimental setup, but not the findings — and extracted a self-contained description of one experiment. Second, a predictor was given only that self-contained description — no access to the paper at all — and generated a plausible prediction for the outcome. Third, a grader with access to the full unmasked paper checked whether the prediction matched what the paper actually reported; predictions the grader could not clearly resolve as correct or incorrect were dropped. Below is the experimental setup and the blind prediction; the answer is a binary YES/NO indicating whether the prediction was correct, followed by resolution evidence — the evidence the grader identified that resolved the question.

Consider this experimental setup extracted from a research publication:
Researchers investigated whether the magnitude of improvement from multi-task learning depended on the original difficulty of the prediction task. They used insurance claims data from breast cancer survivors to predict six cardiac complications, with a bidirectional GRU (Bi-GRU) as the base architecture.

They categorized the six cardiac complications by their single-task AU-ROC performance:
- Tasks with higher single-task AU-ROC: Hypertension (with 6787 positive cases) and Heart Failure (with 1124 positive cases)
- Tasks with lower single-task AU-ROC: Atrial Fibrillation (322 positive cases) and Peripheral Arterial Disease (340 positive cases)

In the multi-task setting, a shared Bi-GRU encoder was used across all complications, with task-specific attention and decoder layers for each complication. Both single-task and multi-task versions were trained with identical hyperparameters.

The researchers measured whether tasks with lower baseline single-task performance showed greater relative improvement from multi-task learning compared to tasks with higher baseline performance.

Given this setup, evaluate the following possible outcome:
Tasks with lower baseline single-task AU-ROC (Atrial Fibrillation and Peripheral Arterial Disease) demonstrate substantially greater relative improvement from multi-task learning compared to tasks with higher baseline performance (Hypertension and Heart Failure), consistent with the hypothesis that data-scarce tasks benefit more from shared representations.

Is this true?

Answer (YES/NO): YES